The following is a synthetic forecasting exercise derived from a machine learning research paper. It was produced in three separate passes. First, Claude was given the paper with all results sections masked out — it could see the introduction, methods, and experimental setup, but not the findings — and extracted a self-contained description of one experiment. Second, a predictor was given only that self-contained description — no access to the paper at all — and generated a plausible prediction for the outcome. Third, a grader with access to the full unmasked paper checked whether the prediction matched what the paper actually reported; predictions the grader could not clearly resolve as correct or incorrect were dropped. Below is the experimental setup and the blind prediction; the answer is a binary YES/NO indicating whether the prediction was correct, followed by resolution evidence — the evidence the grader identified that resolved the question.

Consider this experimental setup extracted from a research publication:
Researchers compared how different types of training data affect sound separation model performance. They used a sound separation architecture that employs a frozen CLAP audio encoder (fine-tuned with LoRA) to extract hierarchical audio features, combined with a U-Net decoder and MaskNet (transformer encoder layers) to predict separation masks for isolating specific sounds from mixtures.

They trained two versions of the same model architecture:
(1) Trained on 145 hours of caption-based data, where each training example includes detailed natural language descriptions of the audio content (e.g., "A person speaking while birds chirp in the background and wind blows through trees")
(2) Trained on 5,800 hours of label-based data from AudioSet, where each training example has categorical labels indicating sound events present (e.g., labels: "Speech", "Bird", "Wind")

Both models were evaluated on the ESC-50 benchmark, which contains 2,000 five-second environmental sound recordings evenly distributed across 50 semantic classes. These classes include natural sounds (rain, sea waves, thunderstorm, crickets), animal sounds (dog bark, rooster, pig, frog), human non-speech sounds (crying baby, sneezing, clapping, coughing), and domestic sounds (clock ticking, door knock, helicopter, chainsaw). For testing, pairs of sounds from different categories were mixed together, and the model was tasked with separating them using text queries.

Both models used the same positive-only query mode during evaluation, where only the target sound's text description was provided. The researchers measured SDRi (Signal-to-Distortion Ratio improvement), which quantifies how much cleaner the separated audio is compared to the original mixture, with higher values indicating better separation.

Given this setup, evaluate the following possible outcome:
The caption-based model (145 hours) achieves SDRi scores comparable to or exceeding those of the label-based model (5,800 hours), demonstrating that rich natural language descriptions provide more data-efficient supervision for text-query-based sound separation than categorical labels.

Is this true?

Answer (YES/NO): NO